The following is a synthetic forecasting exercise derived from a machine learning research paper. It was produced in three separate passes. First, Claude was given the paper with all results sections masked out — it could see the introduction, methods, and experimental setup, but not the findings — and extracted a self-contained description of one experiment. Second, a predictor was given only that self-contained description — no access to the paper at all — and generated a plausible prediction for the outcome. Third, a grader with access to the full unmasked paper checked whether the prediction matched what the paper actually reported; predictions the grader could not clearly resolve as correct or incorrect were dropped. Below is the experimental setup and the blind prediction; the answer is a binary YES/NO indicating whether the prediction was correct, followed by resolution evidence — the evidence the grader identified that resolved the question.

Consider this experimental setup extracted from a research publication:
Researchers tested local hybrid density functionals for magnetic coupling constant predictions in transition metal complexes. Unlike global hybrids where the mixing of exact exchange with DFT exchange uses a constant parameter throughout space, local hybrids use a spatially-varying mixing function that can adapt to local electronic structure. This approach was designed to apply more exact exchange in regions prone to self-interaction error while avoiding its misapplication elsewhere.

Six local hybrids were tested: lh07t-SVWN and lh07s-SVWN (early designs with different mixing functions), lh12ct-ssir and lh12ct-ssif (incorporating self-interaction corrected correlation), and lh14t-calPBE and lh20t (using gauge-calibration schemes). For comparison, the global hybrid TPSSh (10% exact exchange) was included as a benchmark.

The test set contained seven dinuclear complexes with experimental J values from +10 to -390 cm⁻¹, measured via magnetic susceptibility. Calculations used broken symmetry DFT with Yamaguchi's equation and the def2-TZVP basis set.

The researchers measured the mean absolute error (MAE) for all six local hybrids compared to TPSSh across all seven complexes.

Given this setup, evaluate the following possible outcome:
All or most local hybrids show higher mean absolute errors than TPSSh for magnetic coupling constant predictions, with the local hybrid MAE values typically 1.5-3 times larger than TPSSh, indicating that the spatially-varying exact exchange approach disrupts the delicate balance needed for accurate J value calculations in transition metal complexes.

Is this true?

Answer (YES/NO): NO